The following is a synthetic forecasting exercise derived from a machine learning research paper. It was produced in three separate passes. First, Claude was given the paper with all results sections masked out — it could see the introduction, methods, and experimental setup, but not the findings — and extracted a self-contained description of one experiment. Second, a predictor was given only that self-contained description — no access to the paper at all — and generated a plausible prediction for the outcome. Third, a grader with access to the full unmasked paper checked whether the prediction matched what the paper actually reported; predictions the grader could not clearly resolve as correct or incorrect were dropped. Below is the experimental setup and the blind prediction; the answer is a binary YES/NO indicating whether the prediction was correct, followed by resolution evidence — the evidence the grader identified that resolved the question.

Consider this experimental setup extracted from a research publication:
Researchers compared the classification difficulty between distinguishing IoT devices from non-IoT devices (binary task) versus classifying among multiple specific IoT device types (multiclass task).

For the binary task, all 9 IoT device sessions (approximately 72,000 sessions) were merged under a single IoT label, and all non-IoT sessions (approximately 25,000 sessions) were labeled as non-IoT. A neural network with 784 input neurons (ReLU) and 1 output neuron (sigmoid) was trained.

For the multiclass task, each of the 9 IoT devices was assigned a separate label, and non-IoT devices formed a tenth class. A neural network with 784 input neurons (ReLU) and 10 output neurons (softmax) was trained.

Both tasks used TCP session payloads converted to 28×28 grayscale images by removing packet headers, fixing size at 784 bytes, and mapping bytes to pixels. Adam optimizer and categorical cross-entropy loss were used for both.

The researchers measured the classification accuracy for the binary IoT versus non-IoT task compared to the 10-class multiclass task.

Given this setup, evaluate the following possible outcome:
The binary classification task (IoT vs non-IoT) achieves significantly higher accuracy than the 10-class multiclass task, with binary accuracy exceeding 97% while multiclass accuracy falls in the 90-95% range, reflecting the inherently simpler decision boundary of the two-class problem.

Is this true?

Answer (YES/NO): NO